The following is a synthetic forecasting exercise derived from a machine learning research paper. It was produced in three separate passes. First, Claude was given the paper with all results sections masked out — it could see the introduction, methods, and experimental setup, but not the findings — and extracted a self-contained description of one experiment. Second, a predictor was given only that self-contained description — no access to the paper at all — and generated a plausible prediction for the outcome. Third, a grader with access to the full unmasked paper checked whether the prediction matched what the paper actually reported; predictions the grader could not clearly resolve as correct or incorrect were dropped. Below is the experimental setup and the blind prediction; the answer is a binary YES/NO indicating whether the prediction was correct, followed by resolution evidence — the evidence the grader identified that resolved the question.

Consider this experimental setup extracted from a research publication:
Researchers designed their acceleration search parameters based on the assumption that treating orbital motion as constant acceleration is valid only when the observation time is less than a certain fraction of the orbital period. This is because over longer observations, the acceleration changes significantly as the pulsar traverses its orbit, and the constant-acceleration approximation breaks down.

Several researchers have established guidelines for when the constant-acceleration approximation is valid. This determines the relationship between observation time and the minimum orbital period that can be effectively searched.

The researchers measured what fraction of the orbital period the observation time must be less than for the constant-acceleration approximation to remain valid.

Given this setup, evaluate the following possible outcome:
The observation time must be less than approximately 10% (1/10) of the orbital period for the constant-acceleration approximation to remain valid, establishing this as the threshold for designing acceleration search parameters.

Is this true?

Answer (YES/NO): YES